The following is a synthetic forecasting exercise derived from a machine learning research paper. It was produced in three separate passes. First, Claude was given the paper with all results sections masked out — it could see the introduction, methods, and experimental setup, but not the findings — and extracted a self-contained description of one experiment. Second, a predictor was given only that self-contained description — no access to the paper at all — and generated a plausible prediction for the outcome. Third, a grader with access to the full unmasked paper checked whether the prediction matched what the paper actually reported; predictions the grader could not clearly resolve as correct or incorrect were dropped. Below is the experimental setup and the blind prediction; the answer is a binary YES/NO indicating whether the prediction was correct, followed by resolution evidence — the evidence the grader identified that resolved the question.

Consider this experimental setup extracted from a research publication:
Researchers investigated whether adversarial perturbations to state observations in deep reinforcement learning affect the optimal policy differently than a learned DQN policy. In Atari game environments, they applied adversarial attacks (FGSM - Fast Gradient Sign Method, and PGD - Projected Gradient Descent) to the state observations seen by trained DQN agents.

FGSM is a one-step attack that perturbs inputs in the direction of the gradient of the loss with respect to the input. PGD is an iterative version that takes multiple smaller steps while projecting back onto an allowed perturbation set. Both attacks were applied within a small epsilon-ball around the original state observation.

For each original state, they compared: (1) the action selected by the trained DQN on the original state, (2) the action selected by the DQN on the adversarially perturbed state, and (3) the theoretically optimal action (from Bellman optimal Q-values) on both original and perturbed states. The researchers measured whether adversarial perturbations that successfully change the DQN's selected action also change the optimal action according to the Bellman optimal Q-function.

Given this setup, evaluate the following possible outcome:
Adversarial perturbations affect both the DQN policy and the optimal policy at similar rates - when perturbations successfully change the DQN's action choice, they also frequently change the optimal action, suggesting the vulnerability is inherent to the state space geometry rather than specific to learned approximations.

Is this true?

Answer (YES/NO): NO